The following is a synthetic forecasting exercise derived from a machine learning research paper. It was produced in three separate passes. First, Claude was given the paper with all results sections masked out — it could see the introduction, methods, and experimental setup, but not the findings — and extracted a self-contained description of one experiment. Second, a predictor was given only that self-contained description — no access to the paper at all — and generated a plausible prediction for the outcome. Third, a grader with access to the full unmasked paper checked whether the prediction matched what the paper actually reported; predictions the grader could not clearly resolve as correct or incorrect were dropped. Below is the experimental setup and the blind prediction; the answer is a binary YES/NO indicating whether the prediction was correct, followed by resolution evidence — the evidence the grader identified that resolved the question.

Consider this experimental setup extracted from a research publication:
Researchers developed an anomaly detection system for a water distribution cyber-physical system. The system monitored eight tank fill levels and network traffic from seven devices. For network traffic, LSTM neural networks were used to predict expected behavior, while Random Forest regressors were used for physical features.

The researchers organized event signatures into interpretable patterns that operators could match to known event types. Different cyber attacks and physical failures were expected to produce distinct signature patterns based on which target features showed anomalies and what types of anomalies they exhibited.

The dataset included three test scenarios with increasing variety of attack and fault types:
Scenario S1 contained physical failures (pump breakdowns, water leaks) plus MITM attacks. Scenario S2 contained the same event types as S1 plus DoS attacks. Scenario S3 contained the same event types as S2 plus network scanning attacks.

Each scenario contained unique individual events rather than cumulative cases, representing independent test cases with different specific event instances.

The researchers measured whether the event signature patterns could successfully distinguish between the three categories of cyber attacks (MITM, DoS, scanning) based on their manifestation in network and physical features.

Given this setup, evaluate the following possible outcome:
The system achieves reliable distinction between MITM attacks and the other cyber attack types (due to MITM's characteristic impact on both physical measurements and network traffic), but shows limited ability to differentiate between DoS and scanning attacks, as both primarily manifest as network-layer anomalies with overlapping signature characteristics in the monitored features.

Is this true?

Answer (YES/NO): NO